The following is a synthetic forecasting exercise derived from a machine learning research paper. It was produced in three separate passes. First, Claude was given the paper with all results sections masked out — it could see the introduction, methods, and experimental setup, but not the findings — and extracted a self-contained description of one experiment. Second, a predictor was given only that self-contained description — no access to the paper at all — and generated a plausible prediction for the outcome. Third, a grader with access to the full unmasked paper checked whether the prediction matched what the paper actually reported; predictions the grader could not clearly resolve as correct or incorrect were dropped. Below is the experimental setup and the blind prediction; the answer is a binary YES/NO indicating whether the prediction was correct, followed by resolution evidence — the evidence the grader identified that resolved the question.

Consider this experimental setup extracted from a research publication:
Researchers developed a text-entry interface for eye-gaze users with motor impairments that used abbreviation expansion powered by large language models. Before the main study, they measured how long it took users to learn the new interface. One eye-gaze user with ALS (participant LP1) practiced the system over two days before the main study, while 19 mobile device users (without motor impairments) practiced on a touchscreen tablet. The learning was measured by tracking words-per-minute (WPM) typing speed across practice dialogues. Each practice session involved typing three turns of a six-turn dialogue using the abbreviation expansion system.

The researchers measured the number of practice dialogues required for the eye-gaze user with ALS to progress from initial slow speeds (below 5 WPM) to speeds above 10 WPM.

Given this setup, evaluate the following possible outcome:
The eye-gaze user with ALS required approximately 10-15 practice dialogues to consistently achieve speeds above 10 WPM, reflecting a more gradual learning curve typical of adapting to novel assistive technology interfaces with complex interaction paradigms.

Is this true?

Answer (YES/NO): YES